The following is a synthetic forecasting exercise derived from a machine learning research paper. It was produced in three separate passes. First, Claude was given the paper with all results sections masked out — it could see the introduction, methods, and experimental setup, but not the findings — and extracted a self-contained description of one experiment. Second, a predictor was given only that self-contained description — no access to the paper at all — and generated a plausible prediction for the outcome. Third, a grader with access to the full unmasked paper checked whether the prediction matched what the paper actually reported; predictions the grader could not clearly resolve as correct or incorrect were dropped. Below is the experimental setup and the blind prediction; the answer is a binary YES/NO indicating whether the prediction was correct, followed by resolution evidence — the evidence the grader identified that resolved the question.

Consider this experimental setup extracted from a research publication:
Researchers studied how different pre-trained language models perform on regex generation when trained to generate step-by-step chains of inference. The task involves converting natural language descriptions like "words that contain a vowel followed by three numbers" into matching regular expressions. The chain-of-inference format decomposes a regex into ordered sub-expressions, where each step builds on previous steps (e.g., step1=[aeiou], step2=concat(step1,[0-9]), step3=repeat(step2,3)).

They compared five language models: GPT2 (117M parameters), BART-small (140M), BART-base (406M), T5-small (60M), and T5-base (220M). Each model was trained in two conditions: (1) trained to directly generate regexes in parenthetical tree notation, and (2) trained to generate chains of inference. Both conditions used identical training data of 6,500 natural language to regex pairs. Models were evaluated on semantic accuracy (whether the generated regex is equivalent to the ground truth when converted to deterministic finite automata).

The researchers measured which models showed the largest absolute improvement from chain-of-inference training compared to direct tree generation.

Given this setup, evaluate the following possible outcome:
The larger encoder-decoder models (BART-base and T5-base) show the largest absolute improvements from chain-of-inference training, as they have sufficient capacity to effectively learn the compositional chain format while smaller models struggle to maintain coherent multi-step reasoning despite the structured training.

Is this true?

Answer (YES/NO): NO